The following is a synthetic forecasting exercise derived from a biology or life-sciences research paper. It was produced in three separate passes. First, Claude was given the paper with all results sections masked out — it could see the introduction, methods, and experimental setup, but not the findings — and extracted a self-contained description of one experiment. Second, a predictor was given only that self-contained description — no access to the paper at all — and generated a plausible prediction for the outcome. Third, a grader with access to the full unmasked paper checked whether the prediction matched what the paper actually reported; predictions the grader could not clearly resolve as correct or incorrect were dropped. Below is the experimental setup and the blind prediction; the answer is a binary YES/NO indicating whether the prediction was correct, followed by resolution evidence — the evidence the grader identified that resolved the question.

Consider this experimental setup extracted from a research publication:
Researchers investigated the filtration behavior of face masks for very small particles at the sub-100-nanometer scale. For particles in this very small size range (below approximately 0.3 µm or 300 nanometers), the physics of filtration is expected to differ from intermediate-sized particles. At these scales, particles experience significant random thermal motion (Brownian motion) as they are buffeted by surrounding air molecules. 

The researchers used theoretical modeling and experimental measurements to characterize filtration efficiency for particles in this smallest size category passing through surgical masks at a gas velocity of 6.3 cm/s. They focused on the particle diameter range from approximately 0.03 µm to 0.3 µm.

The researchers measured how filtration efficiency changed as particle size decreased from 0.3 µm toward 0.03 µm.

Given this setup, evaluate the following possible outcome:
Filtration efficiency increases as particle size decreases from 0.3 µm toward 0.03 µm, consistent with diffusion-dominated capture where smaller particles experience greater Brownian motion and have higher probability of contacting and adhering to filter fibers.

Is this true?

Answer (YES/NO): YES